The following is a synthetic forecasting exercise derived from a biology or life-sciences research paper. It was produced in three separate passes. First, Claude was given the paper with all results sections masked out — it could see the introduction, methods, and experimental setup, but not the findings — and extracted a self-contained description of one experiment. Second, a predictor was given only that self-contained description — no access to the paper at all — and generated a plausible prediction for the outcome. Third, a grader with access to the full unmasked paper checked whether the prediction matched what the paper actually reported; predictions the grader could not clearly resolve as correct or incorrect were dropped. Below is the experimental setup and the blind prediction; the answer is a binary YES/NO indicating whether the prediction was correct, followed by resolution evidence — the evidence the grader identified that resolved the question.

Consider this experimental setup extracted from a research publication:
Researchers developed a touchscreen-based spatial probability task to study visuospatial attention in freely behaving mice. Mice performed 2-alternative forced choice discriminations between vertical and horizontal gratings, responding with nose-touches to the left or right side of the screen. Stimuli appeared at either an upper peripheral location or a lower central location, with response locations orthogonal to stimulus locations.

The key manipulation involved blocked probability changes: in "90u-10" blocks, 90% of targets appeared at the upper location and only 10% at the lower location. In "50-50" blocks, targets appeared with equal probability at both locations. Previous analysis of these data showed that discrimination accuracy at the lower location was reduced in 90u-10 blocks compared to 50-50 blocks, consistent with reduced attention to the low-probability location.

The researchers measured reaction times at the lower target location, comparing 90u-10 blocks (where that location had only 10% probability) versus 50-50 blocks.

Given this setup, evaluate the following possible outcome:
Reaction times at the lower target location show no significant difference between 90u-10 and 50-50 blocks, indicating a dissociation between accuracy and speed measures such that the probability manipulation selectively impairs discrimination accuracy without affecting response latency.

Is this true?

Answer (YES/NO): NO